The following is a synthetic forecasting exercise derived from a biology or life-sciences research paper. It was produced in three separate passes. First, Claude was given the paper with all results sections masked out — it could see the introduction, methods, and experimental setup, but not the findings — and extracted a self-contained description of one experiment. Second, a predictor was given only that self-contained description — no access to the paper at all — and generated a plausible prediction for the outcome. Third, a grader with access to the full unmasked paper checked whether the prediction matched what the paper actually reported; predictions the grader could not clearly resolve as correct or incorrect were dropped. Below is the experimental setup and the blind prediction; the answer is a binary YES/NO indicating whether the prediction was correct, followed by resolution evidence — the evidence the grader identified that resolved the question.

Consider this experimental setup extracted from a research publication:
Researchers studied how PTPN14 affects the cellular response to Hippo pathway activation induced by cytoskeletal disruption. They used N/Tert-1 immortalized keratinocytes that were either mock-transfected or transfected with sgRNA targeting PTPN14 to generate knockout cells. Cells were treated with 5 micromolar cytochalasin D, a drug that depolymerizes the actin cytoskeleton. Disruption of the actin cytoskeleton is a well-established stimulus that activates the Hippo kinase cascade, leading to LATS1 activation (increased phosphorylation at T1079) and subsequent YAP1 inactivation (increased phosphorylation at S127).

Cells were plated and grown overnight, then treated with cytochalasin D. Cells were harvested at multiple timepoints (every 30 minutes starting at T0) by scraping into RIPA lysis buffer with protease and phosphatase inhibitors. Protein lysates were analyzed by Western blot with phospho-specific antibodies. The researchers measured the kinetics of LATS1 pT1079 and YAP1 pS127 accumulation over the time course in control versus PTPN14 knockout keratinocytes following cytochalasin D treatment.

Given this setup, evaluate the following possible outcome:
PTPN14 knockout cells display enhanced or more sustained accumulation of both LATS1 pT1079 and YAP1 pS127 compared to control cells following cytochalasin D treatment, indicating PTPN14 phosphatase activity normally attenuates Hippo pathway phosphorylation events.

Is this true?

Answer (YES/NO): NO